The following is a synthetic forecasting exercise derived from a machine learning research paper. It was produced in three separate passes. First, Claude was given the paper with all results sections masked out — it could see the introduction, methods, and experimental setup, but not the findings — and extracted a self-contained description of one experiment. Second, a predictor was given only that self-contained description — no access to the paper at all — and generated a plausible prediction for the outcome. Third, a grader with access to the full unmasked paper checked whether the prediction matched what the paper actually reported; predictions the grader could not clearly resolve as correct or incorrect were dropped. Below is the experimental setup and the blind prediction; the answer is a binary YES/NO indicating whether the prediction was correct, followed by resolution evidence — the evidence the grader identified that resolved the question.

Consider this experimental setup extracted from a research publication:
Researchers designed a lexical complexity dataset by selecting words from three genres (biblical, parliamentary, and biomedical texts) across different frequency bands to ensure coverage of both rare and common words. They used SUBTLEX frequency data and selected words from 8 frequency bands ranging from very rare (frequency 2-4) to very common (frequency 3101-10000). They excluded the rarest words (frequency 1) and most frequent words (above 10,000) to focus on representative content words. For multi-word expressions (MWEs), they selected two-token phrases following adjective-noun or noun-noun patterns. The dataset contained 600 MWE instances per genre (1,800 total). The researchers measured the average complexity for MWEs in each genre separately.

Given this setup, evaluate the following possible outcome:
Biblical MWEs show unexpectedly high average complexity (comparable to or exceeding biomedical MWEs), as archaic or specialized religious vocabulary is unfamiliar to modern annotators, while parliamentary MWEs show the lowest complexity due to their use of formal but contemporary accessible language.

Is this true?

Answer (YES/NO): NO